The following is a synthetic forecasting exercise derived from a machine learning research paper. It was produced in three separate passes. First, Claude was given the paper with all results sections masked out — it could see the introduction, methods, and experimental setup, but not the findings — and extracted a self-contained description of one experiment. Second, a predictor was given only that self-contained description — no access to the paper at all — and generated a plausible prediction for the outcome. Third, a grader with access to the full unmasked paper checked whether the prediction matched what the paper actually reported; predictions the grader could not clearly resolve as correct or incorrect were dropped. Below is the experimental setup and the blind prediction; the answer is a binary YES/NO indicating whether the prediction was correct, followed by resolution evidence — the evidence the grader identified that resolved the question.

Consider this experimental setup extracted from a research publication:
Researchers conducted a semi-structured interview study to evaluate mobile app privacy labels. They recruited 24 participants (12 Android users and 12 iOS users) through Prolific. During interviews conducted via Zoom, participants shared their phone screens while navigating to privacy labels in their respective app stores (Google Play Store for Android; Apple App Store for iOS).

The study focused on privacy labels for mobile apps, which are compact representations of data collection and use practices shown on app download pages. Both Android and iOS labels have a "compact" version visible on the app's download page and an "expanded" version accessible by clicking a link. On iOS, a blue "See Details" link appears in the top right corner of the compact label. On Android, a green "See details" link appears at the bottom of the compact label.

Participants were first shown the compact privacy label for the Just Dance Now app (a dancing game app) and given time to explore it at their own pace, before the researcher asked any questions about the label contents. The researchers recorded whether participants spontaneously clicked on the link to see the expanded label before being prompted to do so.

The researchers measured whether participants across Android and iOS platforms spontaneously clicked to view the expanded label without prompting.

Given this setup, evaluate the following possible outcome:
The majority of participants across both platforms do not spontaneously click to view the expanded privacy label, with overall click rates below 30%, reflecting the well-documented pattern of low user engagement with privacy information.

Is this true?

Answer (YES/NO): NO